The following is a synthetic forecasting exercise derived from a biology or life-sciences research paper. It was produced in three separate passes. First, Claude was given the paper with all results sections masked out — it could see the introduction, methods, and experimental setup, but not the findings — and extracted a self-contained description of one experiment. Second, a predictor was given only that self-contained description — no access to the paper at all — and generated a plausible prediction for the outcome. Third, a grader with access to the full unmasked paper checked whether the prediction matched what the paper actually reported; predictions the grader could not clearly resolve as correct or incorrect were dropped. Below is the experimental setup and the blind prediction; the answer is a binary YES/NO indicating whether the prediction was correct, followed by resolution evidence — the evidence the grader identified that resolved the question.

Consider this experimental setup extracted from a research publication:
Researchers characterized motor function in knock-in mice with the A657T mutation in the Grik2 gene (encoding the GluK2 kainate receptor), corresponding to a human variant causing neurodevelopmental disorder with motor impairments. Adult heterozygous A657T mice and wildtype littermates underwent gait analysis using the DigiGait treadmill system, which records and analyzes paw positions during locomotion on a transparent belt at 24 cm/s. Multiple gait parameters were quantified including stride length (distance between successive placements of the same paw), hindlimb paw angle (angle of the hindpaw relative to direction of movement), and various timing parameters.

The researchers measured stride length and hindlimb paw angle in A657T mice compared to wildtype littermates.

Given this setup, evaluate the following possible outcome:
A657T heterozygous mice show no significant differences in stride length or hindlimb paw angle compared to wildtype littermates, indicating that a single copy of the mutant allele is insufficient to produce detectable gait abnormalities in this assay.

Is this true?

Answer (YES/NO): NO